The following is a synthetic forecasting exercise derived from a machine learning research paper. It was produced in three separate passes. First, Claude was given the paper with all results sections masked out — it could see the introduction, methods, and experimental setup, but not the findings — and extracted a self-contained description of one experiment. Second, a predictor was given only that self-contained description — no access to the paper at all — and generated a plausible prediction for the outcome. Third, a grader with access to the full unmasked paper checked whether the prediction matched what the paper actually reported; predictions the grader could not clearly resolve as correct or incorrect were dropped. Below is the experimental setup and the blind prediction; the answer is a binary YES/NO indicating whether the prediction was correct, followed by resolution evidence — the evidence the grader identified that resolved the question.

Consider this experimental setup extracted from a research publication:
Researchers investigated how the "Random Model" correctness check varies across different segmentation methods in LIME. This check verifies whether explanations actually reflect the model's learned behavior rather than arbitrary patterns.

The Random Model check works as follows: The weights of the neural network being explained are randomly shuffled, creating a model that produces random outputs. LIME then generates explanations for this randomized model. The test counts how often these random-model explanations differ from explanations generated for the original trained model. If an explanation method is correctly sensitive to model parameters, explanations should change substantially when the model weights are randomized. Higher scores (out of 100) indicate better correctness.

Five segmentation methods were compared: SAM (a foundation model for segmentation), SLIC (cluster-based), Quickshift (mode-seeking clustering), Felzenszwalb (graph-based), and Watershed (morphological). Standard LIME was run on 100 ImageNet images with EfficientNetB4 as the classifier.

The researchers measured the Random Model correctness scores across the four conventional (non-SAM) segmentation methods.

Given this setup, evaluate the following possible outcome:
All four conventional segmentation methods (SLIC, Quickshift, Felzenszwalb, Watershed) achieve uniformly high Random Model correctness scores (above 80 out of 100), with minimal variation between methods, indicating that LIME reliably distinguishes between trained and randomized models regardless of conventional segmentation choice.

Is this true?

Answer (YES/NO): NO